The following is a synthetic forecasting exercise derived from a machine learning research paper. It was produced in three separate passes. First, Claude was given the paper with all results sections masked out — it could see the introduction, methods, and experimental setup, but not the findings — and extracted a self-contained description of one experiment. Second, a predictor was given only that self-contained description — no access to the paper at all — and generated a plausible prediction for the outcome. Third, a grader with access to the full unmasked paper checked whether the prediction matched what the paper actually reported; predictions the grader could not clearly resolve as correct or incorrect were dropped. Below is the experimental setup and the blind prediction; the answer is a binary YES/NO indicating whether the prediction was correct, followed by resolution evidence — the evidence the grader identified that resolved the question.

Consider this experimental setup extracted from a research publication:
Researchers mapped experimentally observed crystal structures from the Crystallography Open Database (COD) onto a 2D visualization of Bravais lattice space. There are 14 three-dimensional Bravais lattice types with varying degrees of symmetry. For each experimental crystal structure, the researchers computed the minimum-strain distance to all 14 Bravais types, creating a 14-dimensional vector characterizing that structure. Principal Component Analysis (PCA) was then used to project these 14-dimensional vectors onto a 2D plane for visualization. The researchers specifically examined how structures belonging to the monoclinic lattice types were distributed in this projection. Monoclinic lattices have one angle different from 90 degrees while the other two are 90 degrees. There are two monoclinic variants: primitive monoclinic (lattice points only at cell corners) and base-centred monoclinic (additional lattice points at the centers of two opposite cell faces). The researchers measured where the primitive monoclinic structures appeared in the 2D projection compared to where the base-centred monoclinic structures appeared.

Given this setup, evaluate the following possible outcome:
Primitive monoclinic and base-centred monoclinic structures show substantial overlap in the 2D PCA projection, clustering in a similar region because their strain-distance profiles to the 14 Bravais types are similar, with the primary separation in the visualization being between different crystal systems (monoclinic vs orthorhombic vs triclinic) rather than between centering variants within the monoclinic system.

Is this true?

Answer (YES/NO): NO